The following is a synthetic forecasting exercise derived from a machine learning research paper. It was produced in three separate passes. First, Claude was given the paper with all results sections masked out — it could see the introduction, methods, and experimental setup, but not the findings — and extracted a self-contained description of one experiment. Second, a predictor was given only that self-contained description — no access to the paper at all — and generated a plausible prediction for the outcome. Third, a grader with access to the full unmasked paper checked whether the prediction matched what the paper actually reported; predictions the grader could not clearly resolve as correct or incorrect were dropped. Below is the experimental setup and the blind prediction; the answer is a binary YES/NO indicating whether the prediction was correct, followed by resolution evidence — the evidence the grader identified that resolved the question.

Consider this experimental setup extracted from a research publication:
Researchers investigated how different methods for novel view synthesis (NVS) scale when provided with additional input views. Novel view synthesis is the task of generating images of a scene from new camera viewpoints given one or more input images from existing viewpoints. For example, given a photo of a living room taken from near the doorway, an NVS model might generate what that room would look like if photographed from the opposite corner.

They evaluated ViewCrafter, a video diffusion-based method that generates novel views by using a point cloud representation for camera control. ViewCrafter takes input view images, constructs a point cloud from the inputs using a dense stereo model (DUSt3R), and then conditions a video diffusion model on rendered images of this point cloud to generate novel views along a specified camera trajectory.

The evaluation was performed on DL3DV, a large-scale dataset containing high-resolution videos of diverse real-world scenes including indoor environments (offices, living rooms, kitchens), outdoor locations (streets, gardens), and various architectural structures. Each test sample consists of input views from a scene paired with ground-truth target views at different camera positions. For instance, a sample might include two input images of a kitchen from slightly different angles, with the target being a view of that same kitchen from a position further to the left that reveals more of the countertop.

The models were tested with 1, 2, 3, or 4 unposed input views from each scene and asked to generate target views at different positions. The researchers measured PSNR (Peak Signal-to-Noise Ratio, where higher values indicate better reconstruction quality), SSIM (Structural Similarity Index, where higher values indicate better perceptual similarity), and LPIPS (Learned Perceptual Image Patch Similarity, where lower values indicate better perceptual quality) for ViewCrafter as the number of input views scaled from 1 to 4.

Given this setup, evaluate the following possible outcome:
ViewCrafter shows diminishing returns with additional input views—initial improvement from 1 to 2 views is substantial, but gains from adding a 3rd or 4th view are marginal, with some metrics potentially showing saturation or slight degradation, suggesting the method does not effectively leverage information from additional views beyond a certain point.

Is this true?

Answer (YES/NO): NO